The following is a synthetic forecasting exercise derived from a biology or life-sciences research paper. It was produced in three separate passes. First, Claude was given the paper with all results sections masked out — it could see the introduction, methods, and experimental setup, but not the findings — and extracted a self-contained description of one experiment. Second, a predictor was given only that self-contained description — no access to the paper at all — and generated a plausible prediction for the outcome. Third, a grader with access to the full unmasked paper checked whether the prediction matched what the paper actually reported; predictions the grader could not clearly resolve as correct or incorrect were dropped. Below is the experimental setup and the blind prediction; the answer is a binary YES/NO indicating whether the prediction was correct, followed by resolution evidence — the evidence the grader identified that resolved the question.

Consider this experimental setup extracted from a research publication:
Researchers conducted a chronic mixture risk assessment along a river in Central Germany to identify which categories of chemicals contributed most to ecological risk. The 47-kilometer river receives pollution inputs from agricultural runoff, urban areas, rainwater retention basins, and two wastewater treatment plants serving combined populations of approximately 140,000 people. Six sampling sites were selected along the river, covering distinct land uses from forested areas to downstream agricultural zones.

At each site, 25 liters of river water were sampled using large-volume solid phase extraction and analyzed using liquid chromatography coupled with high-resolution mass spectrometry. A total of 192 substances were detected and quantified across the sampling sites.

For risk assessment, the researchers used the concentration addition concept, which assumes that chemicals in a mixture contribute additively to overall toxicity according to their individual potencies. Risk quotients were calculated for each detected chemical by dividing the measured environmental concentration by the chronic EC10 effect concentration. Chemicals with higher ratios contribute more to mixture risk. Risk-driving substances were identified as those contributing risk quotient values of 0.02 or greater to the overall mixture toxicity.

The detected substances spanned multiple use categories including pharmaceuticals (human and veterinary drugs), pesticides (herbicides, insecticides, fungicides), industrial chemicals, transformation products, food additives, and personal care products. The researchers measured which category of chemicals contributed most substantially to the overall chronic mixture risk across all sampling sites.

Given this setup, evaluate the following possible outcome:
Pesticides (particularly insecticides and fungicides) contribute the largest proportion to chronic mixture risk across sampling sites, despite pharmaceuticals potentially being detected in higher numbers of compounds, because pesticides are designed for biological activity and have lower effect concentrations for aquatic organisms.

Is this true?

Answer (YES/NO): NO